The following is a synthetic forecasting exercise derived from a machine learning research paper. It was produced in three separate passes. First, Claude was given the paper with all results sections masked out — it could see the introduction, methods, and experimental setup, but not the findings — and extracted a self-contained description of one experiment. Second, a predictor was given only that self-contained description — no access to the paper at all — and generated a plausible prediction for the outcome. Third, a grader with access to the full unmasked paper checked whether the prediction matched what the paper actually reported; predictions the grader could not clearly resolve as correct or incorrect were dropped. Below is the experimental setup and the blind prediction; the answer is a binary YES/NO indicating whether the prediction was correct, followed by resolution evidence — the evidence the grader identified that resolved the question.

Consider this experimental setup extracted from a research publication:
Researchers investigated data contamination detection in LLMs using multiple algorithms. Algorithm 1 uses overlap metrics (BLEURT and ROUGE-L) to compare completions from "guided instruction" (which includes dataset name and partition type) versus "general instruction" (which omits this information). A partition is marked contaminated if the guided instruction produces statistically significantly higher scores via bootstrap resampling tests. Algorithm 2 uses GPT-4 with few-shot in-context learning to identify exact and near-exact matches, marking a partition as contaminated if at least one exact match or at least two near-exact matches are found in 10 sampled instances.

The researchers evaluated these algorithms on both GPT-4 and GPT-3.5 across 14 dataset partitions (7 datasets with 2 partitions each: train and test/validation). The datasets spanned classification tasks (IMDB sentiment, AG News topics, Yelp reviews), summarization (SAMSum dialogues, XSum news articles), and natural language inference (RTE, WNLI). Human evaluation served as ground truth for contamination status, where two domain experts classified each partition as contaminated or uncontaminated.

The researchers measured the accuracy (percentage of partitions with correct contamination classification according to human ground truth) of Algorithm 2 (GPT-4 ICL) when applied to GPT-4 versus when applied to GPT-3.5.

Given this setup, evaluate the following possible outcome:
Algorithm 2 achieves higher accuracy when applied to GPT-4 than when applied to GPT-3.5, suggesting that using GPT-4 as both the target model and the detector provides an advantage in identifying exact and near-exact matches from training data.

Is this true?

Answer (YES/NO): YES